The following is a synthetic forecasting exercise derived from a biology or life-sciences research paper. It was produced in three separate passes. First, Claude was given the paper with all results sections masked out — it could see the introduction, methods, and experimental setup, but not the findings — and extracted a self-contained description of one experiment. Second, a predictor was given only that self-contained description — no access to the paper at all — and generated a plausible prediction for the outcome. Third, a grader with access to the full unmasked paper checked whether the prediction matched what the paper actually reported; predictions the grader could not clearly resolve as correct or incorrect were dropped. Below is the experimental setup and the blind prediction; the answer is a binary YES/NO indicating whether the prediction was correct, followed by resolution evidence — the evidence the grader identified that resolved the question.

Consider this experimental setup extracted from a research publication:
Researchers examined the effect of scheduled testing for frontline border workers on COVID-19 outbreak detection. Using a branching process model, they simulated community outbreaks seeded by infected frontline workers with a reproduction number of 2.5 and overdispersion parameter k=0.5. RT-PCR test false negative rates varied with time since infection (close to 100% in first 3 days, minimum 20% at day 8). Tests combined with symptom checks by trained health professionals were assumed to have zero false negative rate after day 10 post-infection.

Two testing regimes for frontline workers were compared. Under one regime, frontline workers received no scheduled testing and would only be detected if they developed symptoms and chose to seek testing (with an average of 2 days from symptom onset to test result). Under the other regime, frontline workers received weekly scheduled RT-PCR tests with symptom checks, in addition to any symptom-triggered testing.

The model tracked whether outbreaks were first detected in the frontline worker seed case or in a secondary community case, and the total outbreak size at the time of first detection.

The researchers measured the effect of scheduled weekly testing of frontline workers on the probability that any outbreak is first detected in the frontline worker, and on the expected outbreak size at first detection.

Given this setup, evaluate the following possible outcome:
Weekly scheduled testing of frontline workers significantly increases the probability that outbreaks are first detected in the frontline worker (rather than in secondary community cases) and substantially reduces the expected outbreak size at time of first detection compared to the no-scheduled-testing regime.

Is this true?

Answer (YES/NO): YES